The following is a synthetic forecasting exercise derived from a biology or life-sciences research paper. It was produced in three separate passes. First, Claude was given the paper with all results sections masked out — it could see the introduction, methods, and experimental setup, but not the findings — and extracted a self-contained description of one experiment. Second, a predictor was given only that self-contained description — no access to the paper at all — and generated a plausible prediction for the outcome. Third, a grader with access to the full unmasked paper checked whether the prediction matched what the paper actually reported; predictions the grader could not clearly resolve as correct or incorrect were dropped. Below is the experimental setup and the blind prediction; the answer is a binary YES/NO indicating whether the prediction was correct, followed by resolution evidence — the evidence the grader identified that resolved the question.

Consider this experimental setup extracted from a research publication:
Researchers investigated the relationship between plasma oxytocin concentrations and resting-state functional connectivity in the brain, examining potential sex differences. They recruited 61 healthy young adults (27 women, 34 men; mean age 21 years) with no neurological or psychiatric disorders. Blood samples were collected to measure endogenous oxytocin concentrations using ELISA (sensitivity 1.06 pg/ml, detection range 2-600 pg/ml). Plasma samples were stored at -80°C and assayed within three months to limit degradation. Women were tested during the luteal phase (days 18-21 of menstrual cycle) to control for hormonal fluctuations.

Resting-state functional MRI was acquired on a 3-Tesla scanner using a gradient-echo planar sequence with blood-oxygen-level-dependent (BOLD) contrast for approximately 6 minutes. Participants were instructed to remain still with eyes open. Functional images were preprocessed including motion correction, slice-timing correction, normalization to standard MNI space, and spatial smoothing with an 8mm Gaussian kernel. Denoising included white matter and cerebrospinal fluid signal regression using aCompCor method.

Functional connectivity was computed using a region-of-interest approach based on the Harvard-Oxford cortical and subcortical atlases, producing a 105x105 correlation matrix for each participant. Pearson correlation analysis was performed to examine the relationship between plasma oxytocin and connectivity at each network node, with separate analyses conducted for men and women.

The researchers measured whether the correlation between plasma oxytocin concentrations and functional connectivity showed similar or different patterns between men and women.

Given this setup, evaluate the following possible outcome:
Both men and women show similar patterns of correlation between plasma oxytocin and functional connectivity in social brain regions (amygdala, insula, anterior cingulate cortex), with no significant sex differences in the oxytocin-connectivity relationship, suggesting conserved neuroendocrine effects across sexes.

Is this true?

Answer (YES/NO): NO